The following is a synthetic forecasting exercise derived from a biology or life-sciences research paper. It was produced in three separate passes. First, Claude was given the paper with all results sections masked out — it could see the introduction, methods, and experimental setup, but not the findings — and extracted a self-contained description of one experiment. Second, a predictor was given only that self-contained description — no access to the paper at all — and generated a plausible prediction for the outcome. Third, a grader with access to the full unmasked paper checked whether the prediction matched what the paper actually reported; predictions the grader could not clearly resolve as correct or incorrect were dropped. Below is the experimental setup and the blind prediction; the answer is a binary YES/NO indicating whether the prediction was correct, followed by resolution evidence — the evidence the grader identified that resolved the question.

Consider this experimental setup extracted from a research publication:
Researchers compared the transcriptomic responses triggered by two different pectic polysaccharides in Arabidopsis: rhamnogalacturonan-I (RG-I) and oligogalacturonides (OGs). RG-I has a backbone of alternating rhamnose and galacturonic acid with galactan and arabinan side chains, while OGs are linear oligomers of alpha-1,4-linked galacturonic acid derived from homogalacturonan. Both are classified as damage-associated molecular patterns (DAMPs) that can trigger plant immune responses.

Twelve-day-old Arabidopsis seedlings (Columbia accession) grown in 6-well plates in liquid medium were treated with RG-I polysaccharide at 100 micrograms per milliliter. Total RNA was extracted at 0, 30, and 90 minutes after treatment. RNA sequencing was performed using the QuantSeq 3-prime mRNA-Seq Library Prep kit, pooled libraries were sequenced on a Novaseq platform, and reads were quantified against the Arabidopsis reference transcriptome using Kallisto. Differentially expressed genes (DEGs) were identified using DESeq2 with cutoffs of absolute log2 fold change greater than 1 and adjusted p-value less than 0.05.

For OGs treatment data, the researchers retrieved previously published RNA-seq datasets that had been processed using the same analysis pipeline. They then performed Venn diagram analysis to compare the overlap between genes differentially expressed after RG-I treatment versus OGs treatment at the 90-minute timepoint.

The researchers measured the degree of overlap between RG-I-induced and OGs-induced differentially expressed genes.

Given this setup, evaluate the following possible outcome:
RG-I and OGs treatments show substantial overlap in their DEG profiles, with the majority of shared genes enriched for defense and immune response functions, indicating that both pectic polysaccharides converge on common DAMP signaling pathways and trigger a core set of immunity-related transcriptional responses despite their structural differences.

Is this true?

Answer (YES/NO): YES